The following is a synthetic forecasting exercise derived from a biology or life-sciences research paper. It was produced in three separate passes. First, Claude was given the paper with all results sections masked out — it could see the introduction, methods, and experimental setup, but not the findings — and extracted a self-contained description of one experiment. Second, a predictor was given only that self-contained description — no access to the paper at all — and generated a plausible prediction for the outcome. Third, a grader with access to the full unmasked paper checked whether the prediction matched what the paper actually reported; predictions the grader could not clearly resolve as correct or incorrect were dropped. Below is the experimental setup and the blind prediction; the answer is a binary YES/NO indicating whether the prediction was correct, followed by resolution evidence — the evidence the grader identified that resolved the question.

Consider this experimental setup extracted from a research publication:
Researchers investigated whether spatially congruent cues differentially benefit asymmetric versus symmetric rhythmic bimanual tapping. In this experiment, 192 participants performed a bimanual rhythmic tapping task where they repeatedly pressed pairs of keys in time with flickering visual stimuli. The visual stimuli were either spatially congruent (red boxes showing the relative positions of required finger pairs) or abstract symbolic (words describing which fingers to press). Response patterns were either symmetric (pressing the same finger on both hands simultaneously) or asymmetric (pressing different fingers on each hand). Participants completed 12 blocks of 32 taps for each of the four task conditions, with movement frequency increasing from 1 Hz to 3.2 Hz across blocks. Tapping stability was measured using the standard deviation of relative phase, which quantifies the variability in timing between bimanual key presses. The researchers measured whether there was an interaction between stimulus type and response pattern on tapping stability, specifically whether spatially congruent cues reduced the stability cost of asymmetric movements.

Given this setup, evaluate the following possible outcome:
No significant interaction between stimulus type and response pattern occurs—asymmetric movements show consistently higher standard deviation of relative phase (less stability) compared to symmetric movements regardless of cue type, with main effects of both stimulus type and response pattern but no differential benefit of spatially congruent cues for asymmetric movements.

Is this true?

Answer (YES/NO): NO